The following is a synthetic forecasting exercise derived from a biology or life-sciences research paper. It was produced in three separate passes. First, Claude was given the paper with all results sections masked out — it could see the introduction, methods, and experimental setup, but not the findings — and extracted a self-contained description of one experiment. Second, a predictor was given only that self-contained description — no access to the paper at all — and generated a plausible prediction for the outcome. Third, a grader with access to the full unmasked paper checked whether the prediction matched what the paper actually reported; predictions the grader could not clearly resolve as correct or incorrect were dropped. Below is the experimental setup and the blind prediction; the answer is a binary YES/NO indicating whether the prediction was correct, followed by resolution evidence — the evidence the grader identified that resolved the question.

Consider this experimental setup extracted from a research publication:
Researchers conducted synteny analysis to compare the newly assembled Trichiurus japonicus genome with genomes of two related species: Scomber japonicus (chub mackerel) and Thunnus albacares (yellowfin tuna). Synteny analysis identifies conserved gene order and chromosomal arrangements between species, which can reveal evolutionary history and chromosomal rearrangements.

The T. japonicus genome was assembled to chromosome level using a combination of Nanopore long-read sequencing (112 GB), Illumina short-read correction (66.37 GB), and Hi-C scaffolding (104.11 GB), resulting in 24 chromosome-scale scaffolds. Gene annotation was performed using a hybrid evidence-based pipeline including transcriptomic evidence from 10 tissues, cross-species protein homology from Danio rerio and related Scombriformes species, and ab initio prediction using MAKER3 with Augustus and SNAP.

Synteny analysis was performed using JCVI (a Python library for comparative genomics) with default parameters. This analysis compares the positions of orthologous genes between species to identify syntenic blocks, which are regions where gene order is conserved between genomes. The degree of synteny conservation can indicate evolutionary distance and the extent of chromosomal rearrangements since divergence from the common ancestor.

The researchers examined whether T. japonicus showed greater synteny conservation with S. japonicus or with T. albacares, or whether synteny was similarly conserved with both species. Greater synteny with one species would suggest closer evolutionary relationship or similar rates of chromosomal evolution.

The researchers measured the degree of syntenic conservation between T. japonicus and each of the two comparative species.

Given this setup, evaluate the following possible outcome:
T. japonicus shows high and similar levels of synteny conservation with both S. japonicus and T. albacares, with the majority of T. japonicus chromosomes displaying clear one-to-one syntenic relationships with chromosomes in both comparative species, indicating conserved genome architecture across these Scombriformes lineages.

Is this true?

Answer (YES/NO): YES